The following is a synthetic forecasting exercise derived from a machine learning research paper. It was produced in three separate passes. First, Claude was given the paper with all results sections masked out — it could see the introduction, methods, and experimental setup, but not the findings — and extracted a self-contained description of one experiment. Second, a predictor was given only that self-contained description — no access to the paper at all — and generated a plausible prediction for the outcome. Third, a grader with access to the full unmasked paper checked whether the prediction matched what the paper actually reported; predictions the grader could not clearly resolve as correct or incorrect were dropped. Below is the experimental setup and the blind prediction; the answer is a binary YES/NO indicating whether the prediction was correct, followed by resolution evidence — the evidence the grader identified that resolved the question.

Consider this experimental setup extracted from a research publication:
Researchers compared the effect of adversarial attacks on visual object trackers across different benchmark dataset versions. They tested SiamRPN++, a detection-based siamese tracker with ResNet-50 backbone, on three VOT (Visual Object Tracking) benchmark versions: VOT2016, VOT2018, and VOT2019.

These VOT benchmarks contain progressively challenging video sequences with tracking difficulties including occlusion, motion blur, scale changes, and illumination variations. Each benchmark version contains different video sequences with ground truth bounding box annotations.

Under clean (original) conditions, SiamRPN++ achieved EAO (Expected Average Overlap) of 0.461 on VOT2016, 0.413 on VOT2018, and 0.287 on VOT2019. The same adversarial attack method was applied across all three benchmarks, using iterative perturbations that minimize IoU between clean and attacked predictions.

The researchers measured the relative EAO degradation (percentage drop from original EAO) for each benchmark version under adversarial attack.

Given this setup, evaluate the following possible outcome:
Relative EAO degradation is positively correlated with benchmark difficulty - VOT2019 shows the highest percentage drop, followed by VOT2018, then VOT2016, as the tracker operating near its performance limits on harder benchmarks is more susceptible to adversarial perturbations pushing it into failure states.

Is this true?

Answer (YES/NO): NO